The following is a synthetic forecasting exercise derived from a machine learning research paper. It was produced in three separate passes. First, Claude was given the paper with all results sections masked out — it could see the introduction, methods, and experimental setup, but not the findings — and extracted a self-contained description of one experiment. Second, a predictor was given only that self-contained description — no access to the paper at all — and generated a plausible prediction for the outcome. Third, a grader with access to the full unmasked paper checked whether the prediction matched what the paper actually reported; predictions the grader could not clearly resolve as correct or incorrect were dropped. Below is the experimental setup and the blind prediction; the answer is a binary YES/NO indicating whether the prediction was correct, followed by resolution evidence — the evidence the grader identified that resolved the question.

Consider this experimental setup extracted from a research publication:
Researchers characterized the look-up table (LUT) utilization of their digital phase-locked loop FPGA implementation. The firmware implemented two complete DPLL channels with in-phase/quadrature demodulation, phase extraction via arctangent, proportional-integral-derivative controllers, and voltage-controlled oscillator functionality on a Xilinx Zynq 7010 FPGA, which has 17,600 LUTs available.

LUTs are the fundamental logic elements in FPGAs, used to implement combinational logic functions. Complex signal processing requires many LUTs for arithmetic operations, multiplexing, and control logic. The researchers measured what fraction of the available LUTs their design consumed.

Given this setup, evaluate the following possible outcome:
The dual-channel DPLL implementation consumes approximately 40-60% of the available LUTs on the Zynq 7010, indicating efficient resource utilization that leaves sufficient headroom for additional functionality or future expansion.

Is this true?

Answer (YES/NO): YES